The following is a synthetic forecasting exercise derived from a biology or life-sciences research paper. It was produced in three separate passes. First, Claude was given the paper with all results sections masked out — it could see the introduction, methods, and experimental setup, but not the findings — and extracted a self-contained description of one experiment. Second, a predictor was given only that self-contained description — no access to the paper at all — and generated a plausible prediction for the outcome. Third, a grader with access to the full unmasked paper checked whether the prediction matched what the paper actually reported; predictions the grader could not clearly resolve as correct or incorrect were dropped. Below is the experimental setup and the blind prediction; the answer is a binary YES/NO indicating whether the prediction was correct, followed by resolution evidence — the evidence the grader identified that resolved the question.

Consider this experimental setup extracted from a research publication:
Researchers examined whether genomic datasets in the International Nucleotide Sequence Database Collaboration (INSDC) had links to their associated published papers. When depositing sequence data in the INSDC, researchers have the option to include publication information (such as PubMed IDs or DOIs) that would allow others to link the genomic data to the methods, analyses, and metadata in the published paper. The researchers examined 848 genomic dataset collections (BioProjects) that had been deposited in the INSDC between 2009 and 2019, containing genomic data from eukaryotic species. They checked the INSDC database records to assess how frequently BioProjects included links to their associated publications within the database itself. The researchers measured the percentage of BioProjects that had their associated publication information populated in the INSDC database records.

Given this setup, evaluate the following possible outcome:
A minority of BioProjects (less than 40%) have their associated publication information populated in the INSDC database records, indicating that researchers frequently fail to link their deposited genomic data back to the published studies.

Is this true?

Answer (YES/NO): YES